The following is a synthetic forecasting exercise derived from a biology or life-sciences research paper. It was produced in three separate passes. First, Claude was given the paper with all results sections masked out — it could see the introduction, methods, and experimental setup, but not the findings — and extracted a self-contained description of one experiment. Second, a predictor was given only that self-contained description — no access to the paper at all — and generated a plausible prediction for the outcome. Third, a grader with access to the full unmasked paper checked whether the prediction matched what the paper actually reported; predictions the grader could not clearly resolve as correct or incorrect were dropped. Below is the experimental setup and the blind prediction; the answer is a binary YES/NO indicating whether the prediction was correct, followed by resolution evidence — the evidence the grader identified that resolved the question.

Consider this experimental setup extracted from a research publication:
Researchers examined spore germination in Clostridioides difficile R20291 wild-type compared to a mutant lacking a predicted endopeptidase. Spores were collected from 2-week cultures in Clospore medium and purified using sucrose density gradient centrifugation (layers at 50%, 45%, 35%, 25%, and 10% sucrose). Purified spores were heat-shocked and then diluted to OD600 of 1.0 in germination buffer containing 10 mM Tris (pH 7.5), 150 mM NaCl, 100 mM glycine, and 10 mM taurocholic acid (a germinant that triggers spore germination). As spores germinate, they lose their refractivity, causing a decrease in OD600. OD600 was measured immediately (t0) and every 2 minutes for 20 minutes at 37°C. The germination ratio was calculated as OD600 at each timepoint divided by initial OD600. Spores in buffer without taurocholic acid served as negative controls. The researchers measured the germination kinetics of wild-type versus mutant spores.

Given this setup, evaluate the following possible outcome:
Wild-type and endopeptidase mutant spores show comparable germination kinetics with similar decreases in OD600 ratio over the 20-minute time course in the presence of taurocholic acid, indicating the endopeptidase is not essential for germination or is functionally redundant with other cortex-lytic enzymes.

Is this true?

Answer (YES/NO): NO